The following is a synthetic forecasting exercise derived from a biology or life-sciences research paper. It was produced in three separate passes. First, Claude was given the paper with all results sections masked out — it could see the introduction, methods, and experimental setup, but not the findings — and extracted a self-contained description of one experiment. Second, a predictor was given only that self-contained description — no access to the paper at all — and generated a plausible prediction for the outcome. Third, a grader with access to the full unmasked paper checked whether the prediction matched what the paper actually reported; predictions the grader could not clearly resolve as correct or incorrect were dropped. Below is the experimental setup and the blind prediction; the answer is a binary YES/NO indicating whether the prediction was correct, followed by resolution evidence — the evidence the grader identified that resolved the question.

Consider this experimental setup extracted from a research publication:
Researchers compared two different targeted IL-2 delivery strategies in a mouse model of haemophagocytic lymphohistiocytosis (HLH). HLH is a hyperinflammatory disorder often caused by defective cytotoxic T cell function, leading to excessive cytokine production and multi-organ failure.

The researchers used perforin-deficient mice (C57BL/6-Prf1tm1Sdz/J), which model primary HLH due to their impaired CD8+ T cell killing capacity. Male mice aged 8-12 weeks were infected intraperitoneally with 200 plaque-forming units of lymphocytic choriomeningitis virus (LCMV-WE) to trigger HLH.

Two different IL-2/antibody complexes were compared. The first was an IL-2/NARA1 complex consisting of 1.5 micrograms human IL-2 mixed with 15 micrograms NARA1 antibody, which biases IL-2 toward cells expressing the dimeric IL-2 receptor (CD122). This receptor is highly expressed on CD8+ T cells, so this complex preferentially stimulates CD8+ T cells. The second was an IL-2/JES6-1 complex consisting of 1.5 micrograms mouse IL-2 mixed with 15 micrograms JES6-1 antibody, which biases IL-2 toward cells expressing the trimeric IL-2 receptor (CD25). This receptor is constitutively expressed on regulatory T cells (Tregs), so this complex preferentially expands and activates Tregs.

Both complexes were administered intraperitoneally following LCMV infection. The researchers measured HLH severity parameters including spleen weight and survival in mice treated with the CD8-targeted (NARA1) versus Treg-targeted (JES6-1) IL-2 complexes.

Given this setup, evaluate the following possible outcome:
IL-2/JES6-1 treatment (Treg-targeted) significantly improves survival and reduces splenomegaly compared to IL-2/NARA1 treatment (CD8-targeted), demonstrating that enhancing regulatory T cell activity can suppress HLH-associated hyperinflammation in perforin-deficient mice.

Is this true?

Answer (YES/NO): NO